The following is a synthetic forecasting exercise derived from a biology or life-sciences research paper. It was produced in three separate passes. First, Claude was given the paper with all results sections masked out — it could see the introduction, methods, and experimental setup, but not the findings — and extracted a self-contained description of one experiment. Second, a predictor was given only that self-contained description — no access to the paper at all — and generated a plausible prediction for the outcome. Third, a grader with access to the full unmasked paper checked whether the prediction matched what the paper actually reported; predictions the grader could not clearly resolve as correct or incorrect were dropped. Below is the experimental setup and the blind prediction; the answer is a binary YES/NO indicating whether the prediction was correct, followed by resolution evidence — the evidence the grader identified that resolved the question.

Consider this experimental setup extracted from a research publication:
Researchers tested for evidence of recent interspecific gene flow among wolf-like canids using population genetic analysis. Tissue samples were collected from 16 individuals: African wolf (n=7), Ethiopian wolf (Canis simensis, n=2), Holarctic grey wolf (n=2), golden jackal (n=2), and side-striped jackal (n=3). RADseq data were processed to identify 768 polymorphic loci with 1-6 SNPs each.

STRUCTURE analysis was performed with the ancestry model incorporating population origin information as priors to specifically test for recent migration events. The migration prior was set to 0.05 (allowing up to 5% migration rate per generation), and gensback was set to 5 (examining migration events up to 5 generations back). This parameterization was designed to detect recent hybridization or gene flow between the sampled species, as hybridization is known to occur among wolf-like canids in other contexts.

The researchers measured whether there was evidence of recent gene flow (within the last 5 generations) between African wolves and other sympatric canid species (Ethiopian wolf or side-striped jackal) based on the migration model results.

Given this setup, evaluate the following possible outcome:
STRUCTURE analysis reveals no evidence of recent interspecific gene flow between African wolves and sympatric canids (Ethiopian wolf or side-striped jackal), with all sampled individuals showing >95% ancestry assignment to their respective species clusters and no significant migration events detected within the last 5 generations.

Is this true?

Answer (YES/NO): YES